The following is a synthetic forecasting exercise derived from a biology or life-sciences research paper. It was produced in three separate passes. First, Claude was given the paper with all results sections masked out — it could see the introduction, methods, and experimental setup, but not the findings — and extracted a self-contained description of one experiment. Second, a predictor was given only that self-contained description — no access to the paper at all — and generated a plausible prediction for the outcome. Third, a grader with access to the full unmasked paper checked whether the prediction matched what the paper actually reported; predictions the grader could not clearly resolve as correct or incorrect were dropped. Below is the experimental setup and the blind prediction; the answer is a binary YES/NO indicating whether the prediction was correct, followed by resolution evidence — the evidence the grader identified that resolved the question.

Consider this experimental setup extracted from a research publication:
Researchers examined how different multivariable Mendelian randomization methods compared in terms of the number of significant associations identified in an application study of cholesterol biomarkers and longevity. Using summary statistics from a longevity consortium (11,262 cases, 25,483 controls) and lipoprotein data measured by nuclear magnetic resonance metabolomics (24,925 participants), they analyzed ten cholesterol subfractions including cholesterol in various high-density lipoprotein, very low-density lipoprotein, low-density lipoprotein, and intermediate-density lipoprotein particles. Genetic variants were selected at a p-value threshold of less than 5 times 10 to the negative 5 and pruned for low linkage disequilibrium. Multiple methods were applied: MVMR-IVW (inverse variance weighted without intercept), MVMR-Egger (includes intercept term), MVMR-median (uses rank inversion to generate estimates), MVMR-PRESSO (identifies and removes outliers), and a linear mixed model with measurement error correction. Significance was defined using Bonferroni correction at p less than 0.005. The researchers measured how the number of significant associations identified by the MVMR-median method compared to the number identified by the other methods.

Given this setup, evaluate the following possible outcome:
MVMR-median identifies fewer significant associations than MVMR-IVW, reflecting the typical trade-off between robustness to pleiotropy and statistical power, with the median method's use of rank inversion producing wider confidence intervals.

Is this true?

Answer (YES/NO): NO